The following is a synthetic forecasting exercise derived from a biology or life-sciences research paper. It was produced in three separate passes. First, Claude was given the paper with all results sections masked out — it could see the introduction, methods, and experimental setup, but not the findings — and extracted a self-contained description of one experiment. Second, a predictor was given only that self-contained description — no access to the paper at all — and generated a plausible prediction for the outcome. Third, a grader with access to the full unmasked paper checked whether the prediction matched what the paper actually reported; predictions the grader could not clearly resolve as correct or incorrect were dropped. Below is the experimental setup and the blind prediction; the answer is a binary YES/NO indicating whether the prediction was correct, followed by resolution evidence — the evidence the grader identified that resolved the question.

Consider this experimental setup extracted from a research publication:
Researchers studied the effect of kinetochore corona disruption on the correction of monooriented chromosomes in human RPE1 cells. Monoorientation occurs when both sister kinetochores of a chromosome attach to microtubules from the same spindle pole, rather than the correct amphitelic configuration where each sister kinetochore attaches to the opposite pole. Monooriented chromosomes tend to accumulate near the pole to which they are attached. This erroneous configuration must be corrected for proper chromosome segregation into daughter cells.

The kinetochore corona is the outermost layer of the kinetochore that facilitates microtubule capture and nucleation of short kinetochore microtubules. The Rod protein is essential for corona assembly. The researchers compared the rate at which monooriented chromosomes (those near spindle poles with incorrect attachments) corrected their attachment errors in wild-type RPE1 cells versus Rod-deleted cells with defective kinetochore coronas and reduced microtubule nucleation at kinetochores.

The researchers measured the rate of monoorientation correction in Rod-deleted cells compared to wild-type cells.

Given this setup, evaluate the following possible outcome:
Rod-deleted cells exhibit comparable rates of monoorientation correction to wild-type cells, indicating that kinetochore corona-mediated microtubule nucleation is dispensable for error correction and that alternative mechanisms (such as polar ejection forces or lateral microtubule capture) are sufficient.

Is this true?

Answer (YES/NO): NO